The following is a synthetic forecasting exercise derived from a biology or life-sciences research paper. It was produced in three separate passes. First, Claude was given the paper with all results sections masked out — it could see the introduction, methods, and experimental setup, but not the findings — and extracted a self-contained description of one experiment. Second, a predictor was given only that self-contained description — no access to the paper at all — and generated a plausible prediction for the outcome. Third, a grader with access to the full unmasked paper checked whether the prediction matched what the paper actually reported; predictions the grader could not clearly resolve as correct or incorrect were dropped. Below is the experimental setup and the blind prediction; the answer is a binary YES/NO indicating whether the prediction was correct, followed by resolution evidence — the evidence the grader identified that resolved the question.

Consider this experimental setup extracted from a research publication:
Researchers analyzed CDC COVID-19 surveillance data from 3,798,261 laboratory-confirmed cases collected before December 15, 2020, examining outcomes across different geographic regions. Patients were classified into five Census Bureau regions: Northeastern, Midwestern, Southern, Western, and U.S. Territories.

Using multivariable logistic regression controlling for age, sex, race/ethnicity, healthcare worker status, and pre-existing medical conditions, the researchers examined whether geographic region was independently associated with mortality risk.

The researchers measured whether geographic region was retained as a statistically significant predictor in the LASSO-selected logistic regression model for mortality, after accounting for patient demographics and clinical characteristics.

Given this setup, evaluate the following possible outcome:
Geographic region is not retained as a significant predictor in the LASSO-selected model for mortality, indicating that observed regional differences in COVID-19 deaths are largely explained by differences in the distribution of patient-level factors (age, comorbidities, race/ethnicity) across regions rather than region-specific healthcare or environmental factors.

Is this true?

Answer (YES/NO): NO